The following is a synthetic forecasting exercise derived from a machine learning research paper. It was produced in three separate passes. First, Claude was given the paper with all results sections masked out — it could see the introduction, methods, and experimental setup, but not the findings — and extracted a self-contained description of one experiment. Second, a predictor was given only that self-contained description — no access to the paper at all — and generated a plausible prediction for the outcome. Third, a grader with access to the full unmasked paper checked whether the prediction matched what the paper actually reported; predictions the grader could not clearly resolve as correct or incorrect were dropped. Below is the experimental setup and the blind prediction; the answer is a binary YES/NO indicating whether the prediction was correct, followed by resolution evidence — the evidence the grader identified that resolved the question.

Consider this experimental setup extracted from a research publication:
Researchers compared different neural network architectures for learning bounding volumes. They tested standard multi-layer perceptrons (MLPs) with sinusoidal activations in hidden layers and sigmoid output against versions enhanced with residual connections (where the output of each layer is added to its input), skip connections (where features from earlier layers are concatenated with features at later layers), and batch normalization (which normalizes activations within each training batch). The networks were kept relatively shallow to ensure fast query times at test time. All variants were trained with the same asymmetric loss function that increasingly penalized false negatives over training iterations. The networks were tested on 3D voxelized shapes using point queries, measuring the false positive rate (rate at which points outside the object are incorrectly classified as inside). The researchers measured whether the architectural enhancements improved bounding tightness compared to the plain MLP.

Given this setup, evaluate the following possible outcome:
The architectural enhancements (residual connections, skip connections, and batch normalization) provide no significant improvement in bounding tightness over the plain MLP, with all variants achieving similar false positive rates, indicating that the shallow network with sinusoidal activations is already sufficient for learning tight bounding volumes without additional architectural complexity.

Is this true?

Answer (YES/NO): YES